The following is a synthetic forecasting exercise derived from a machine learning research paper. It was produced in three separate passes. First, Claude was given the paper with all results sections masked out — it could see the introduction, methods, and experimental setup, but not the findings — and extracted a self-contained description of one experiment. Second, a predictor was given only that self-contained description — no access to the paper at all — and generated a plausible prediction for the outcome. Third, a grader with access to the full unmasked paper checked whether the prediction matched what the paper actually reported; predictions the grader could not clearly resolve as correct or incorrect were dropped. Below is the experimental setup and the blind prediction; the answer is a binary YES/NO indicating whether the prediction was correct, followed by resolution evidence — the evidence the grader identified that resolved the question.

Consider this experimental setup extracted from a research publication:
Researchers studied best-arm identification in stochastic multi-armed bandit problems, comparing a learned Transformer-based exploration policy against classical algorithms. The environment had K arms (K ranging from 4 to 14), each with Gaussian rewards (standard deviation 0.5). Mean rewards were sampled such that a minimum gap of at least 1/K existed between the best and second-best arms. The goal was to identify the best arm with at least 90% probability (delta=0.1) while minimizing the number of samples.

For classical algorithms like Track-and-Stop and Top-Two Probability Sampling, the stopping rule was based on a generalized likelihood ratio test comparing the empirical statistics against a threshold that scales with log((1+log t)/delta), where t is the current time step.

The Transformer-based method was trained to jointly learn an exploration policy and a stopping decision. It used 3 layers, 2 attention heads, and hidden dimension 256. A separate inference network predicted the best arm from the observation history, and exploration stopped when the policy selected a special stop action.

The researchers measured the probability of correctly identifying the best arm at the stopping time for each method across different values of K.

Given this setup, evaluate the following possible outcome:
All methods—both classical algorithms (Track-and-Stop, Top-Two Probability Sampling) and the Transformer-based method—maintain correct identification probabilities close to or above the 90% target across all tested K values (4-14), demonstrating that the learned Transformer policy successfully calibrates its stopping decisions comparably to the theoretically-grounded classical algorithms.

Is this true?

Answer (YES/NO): YES